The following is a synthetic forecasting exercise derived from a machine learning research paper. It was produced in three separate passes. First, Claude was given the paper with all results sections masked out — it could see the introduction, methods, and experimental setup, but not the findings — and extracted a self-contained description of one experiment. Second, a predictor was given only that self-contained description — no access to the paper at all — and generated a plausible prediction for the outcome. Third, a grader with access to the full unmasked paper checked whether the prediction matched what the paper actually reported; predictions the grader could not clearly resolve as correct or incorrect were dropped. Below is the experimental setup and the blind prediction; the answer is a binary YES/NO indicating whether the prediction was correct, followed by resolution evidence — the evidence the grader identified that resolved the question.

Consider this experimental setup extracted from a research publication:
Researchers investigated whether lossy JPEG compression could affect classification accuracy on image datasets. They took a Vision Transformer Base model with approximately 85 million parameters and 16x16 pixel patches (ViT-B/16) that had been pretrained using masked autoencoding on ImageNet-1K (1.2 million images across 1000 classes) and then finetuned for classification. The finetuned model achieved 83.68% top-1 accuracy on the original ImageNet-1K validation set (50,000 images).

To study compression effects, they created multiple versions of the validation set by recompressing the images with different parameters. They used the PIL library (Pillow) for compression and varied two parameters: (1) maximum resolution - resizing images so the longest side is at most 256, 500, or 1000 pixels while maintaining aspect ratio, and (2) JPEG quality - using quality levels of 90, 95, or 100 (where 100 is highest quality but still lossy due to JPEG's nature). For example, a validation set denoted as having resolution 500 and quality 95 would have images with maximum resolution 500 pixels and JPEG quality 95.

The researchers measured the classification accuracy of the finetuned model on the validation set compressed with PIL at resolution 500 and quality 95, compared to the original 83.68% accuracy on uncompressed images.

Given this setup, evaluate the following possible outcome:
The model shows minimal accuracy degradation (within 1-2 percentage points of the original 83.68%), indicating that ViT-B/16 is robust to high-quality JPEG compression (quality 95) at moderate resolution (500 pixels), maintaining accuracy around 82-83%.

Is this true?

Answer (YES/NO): NO